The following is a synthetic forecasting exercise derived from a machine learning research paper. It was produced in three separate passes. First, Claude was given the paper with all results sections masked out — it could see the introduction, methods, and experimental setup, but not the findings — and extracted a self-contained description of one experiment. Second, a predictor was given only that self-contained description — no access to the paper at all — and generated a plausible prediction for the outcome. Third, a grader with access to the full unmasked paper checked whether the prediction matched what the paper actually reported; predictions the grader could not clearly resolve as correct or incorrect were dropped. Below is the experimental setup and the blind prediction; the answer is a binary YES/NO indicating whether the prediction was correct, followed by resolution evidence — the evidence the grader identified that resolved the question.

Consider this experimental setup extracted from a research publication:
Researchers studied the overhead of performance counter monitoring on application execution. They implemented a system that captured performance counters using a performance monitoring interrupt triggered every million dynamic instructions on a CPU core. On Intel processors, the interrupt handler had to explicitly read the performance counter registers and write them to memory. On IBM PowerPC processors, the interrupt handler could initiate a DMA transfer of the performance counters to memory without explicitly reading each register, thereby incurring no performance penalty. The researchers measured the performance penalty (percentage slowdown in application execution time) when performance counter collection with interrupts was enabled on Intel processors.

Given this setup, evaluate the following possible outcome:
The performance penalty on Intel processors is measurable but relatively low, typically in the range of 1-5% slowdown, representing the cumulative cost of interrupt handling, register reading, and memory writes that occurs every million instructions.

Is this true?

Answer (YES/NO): YES